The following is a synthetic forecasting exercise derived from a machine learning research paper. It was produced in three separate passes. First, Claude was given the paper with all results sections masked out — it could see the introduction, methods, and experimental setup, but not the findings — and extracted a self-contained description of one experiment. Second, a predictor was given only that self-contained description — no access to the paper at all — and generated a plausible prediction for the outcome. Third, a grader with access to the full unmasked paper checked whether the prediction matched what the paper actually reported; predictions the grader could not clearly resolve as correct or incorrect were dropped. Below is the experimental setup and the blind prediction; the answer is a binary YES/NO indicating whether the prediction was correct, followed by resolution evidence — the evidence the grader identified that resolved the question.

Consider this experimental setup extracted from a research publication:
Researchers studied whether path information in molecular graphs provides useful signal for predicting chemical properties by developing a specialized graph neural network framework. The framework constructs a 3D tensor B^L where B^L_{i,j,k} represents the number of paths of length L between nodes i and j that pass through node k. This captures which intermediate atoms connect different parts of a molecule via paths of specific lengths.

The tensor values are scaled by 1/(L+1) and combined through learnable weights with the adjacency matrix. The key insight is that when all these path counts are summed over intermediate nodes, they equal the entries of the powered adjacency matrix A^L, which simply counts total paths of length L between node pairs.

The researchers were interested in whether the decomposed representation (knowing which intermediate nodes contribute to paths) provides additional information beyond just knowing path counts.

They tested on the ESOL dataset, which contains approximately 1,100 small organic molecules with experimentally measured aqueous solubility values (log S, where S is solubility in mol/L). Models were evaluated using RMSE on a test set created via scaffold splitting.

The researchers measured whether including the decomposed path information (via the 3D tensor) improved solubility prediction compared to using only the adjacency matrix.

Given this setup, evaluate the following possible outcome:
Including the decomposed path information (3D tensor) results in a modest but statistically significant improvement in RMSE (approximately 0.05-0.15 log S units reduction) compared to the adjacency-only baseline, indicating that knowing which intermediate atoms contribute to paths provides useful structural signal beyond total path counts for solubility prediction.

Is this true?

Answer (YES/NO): NO